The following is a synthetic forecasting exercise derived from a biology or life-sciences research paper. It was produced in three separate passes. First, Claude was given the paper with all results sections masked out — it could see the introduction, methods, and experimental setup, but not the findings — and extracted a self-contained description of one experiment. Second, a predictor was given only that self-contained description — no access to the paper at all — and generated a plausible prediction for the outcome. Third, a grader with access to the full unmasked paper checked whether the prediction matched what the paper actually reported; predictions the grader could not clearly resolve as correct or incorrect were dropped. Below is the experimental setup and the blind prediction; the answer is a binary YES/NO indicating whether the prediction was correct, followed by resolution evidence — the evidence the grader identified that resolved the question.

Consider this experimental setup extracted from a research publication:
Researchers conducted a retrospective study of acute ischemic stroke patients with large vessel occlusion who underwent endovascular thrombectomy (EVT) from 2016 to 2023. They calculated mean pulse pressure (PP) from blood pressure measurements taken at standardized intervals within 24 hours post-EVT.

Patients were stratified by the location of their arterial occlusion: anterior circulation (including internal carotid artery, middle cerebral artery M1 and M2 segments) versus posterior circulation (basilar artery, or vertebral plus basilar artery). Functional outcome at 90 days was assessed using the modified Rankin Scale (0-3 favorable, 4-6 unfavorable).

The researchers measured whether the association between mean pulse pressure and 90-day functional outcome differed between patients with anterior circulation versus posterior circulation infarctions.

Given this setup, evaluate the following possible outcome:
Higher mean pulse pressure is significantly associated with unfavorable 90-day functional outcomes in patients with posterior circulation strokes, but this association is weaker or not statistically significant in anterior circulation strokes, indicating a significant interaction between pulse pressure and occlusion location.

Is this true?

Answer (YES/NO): NO